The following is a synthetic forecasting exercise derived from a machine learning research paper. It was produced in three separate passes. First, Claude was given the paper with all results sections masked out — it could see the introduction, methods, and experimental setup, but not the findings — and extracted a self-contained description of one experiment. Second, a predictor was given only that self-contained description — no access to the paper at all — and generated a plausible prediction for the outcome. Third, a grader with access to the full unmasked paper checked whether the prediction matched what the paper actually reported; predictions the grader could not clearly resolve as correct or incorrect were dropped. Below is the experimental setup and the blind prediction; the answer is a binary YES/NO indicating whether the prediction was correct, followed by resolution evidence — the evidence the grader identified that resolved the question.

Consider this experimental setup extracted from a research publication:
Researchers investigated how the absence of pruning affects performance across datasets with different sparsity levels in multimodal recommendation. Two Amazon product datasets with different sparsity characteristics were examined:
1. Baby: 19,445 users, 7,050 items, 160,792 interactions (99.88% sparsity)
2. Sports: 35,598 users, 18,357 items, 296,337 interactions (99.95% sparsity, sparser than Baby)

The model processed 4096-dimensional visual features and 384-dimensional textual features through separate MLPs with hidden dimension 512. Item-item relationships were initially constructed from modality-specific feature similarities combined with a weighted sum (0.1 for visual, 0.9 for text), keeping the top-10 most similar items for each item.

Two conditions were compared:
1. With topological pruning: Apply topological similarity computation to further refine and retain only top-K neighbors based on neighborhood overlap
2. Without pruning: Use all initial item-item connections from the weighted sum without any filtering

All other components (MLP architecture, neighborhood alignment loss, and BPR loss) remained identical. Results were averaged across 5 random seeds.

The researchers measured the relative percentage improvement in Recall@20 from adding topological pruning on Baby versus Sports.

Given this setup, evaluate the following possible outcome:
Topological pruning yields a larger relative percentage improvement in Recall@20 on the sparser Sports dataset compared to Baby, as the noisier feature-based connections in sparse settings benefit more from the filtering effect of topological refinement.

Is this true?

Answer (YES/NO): YES